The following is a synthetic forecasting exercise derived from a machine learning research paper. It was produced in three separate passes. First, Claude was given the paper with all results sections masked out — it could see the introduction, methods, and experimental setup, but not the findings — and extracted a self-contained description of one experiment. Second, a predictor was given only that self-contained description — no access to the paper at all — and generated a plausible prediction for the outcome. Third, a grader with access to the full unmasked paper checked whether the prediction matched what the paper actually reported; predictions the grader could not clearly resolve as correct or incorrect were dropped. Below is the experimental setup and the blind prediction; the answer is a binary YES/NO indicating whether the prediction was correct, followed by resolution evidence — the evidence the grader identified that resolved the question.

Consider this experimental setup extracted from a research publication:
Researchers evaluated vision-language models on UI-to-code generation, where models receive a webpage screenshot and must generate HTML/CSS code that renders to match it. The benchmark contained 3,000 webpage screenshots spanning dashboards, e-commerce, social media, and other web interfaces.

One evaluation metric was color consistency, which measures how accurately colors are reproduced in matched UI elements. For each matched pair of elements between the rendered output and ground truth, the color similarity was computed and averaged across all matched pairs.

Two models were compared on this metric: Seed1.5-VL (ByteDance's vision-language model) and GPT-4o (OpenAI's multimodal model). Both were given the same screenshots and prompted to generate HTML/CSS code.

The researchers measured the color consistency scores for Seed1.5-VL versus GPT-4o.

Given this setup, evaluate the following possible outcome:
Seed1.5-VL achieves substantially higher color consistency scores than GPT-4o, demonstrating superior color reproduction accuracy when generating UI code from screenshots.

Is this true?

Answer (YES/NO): NO